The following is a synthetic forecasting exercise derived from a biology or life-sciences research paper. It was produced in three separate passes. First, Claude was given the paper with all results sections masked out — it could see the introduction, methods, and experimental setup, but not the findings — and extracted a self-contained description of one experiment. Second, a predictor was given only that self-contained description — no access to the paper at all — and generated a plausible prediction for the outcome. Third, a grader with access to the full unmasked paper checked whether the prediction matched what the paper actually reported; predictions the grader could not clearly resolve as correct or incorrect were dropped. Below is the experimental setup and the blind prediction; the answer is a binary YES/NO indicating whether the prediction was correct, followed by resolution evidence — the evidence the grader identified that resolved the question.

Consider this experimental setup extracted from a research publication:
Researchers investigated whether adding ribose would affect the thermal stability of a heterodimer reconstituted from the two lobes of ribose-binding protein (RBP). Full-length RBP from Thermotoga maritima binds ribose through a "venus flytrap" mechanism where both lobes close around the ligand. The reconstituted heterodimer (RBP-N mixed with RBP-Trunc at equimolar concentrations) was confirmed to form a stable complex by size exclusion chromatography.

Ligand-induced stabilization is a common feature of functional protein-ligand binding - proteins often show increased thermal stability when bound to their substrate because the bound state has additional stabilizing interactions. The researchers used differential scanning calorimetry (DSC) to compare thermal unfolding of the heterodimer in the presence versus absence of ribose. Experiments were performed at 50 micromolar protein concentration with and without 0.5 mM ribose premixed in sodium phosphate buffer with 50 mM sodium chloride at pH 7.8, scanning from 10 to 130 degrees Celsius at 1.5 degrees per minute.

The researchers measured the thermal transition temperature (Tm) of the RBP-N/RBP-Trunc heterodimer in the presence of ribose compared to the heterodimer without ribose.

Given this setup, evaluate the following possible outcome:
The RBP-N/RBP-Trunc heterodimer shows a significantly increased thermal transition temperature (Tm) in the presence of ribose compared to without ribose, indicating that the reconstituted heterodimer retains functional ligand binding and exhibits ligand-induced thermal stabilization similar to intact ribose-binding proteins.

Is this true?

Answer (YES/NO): YES